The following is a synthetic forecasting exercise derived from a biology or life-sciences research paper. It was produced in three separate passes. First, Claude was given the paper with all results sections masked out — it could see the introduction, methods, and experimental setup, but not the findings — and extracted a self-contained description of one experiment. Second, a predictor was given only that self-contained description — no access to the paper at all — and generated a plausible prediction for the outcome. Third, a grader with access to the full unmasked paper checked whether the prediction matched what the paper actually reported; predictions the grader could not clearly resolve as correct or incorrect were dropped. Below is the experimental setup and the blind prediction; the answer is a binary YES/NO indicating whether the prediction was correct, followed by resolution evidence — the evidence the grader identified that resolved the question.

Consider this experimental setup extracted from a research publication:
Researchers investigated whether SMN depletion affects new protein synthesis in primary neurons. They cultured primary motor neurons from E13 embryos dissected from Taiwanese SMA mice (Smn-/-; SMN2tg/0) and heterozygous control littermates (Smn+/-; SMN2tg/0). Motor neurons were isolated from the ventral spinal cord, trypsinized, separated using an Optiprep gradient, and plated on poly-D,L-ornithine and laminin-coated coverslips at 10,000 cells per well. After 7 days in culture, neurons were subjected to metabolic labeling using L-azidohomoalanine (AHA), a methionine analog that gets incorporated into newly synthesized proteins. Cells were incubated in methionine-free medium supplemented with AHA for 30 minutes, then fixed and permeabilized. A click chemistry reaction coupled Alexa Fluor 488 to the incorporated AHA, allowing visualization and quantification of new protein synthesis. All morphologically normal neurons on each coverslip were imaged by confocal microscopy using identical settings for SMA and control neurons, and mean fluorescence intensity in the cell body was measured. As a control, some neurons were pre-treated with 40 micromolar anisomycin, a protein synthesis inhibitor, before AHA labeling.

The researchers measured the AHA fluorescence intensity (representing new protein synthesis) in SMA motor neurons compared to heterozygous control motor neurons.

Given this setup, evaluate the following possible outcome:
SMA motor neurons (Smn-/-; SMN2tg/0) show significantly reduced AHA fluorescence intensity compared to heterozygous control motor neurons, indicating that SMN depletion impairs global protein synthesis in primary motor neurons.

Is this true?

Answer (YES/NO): YES